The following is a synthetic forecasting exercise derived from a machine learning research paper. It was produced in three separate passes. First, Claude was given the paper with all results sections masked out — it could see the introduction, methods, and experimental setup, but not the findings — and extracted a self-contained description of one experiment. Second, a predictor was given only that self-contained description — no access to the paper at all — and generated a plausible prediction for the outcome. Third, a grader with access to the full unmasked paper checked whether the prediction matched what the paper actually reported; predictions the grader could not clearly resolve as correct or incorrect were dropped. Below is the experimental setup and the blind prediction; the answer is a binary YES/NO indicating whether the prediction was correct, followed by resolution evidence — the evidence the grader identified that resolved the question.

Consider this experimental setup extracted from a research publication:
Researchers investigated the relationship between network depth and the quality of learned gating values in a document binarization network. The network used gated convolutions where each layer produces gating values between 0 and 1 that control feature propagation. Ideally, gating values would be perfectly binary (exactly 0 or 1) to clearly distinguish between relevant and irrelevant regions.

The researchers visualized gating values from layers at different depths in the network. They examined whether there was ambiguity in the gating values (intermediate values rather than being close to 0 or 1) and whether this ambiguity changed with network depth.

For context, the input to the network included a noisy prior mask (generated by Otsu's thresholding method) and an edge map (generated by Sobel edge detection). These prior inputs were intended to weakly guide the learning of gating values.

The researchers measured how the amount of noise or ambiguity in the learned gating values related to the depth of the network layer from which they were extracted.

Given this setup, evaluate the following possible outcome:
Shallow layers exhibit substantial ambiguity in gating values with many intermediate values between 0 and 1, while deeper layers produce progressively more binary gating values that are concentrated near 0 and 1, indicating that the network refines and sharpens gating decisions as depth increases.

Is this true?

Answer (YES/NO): YES